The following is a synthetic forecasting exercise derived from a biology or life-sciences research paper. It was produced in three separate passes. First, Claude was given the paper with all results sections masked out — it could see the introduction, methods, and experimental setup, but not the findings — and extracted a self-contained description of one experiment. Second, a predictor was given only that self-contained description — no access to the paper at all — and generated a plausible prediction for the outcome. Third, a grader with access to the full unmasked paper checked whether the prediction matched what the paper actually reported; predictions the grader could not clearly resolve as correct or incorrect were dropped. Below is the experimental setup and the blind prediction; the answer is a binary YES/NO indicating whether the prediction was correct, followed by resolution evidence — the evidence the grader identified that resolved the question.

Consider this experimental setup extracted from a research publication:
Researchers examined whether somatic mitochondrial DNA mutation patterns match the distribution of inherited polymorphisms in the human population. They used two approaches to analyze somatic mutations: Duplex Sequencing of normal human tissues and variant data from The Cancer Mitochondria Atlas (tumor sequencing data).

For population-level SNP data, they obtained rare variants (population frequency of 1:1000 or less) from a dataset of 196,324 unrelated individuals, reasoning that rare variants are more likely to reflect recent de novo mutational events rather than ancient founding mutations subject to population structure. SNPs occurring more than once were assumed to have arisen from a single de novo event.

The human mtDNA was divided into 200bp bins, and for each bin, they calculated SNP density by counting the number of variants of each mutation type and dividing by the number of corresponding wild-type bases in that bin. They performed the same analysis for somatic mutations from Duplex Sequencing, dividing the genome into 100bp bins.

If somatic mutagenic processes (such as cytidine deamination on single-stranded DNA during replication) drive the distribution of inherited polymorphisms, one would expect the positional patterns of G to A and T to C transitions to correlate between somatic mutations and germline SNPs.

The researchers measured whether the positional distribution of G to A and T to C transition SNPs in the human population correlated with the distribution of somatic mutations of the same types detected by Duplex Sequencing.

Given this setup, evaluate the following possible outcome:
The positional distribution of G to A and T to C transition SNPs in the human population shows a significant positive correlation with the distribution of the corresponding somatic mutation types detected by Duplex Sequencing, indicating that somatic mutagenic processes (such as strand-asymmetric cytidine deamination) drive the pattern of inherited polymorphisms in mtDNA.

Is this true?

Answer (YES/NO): YES